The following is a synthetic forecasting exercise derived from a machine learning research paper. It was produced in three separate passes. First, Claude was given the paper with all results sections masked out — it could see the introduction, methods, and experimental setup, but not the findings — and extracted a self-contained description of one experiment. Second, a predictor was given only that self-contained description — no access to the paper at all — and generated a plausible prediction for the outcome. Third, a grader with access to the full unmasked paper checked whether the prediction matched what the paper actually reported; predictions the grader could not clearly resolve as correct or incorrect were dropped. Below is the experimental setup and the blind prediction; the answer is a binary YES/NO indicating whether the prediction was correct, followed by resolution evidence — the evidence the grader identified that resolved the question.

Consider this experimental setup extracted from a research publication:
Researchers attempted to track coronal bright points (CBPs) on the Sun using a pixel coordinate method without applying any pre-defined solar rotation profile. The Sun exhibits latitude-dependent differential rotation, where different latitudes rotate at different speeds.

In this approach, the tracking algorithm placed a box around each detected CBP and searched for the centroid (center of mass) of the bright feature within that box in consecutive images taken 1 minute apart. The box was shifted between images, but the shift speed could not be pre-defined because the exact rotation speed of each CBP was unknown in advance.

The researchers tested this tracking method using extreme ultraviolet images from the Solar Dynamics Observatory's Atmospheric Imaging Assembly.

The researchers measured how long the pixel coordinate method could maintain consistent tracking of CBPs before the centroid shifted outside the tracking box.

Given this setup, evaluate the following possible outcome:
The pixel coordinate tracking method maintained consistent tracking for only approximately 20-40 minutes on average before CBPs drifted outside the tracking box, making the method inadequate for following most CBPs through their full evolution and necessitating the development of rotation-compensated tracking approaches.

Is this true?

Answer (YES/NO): NO